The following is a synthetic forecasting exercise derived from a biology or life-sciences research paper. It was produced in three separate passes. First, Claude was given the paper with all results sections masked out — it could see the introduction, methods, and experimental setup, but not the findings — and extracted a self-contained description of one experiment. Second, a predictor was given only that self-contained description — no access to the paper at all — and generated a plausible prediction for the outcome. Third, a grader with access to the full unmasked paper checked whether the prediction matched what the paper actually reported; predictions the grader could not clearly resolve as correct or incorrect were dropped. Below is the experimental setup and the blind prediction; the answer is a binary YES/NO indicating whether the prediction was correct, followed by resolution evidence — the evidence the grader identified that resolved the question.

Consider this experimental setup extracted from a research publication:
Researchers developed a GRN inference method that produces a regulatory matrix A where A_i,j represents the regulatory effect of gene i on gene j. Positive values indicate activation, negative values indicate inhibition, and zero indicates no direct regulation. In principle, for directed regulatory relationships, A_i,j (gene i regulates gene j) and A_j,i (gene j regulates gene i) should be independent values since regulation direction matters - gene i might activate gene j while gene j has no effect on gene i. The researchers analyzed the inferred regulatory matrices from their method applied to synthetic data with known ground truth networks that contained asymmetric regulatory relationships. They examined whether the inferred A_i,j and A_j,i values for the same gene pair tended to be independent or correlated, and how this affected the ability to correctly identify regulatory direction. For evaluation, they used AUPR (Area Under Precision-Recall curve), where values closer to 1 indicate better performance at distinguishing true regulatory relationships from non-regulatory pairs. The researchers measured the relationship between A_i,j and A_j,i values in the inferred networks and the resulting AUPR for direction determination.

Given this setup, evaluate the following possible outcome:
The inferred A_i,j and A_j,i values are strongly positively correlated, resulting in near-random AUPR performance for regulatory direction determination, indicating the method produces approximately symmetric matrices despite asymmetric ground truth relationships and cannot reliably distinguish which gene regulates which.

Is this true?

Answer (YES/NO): NO